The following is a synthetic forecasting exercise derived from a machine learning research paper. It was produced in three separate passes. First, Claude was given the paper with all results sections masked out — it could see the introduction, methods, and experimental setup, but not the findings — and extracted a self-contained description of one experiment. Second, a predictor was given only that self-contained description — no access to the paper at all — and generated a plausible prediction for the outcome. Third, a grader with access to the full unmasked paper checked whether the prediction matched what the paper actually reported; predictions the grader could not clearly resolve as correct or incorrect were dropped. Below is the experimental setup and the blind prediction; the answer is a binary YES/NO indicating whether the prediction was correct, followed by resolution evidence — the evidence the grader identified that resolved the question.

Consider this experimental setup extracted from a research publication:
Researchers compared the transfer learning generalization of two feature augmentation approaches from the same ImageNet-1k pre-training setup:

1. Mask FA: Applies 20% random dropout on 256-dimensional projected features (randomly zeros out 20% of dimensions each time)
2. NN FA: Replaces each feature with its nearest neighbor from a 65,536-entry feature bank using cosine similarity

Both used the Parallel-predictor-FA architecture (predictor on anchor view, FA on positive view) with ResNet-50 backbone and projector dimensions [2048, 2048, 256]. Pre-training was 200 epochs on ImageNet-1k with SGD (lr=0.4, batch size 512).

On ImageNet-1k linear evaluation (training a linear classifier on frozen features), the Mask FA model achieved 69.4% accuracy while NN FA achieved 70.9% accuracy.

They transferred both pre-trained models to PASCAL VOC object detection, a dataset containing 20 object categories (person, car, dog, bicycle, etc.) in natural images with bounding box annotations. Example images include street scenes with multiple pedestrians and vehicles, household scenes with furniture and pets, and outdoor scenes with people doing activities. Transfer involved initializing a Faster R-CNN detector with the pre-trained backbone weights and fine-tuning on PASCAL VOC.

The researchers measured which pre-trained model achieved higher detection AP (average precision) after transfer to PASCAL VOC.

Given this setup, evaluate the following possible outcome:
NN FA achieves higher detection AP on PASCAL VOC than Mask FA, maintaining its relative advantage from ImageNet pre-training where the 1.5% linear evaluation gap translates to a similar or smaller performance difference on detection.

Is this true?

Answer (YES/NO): NO